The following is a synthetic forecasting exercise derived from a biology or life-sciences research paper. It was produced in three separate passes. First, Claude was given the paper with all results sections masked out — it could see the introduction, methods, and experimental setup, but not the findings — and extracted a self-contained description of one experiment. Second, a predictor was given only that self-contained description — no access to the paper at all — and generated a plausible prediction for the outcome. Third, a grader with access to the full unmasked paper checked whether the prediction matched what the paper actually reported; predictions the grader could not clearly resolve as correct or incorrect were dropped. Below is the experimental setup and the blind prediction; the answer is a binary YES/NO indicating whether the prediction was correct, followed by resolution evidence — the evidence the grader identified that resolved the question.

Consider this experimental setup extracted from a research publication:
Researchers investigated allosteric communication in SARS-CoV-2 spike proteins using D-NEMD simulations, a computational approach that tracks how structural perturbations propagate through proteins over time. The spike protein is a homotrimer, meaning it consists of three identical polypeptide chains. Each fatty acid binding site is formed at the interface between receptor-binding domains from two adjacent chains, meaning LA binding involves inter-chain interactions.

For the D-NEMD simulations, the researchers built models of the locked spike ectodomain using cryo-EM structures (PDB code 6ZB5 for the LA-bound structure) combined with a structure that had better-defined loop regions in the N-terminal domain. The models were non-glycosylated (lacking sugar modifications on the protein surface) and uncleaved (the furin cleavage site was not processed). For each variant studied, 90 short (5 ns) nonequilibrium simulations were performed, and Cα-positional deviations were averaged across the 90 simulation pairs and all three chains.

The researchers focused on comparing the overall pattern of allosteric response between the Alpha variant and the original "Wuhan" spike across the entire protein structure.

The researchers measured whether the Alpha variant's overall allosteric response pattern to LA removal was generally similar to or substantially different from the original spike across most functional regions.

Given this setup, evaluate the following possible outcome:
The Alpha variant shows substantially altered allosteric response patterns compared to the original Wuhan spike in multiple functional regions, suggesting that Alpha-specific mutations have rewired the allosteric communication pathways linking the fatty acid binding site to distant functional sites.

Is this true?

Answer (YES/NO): NO